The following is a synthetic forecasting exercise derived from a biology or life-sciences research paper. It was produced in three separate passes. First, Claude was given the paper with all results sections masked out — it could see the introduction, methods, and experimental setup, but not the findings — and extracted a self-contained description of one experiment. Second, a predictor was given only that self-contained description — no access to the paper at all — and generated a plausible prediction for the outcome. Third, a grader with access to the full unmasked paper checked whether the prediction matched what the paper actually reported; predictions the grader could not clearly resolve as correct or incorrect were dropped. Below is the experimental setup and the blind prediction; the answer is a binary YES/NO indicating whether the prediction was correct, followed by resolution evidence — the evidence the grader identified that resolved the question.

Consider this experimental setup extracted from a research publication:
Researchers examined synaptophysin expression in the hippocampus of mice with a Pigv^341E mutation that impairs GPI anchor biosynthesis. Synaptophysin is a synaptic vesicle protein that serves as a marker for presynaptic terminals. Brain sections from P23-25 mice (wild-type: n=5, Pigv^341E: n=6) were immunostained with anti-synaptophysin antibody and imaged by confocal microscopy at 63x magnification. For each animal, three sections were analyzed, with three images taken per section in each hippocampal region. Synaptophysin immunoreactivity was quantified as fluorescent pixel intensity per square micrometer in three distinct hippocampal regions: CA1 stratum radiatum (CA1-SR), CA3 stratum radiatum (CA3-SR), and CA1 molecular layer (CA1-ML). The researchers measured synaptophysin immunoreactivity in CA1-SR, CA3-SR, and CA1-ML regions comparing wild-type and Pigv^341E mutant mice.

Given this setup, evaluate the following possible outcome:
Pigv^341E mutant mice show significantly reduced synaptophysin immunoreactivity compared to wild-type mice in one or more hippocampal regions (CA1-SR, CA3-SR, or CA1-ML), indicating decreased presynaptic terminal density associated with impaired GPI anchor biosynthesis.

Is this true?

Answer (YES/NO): YES